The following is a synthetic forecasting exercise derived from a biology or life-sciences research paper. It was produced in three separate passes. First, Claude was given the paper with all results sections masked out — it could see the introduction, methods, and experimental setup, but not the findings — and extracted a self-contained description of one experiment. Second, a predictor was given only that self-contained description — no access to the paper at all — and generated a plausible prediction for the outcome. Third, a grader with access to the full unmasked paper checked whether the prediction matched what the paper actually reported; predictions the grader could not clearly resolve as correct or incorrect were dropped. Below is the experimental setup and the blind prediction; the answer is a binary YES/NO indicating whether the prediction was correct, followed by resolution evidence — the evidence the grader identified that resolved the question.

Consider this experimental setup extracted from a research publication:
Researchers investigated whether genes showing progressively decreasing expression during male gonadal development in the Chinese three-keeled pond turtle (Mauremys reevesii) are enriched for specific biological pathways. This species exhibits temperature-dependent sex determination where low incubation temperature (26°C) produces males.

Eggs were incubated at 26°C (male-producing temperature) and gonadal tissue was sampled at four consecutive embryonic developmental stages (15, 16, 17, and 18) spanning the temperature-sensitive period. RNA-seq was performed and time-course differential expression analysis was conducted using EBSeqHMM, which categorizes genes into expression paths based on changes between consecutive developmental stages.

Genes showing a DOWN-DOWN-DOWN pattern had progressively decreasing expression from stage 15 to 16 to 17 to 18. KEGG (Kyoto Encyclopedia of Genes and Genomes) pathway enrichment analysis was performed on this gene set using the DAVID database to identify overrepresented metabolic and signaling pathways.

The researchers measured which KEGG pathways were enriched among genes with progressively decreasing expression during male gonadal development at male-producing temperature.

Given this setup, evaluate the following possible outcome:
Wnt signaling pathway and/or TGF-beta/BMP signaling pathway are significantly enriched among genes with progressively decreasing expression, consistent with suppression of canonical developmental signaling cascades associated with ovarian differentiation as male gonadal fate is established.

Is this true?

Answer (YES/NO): NO